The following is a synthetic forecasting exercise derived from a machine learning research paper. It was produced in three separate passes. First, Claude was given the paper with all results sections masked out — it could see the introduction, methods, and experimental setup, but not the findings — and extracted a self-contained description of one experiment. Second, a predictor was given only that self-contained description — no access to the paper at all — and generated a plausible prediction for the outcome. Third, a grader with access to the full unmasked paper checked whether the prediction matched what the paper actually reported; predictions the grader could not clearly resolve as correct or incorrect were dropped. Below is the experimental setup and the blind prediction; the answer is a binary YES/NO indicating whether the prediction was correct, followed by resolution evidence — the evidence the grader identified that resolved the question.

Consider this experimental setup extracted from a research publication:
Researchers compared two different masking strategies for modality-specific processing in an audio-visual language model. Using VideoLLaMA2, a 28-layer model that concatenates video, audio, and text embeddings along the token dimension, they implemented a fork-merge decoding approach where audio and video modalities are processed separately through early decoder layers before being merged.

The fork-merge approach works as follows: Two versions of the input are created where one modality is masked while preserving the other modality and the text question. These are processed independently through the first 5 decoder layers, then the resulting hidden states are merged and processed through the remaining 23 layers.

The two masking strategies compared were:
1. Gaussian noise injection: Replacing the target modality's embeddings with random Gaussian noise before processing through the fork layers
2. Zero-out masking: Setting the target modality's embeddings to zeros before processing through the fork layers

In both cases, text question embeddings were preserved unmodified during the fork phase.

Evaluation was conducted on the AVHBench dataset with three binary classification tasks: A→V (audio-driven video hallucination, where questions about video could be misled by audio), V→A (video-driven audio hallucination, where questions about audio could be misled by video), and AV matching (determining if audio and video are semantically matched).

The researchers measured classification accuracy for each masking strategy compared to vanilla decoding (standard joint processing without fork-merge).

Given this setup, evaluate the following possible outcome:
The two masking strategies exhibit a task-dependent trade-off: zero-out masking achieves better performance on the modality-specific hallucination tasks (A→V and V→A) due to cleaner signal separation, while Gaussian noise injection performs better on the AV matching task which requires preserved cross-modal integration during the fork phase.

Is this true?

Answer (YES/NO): NO